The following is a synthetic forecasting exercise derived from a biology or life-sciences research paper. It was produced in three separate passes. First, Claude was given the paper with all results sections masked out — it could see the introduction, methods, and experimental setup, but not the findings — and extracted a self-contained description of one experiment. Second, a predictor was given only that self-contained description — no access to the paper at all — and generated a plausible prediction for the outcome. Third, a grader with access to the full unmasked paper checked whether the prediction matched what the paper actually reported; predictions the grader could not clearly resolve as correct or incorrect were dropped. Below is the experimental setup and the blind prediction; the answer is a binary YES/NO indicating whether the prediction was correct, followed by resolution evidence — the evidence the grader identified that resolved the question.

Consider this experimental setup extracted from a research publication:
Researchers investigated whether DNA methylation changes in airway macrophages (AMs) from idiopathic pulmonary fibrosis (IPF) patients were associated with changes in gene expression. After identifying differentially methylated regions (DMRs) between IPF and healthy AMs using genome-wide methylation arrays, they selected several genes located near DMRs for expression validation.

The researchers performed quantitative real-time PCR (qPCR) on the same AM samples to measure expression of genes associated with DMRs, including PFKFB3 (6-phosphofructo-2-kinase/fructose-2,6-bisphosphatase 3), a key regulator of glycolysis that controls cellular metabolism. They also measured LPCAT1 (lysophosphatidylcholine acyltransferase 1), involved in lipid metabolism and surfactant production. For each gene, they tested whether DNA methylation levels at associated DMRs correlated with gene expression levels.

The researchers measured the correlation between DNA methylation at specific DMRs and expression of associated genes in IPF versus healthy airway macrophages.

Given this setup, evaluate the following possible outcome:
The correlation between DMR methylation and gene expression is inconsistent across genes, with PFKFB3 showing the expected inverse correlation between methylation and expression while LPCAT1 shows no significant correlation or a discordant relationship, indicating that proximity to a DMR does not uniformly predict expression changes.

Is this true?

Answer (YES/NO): NO